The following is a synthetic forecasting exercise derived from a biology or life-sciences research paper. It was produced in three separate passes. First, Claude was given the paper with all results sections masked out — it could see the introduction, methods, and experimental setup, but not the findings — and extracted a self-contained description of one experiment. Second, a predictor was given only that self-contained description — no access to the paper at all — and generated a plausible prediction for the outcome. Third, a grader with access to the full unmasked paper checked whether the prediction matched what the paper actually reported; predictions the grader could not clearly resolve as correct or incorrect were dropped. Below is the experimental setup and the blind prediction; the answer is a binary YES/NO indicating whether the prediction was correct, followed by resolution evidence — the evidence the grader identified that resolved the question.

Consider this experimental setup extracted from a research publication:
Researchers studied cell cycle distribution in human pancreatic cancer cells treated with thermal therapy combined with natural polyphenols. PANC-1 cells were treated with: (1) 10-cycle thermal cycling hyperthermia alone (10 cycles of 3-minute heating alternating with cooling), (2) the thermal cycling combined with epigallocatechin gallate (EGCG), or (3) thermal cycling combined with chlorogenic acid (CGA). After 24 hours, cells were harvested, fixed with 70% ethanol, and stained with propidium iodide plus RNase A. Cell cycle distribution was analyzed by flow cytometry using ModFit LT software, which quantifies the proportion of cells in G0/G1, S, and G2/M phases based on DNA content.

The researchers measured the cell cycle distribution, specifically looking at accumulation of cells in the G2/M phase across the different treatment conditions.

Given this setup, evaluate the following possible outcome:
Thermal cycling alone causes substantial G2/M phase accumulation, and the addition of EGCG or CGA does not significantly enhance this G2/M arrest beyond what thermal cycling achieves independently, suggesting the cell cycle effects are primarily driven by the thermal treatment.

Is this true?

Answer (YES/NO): NO